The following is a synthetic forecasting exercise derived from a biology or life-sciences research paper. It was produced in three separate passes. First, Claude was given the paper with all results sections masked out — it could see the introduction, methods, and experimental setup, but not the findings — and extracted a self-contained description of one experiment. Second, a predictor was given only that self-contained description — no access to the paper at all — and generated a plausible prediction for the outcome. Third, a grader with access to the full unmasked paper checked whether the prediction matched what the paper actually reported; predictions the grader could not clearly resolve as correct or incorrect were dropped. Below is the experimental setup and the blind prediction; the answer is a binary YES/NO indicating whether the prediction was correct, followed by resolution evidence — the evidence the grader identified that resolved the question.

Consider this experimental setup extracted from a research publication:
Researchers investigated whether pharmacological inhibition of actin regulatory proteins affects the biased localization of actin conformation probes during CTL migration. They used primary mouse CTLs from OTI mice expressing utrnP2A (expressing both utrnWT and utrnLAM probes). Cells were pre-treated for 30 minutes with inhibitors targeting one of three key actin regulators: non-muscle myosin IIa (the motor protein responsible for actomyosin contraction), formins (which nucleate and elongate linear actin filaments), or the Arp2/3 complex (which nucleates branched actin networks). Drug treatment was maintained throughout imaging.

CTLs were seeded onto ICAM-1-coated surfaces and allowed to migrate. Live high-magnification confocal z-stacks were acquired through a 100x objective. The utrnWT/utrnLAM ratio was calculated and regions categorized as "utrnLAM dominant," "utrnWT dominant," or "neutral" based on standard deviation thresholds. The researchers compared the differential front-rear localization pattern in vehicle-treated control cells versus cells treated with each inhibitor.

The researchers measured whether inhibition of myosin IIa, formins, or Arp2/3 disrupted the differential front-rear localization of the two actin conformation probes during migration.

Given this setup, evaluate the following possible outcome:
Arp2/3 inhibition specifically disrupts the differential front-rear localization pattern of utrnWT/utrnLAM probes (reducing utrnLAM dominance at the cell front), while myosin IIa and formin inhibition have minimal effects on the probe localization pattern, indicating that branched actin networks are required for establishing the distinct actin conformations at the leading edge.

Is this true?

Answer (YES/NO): NO